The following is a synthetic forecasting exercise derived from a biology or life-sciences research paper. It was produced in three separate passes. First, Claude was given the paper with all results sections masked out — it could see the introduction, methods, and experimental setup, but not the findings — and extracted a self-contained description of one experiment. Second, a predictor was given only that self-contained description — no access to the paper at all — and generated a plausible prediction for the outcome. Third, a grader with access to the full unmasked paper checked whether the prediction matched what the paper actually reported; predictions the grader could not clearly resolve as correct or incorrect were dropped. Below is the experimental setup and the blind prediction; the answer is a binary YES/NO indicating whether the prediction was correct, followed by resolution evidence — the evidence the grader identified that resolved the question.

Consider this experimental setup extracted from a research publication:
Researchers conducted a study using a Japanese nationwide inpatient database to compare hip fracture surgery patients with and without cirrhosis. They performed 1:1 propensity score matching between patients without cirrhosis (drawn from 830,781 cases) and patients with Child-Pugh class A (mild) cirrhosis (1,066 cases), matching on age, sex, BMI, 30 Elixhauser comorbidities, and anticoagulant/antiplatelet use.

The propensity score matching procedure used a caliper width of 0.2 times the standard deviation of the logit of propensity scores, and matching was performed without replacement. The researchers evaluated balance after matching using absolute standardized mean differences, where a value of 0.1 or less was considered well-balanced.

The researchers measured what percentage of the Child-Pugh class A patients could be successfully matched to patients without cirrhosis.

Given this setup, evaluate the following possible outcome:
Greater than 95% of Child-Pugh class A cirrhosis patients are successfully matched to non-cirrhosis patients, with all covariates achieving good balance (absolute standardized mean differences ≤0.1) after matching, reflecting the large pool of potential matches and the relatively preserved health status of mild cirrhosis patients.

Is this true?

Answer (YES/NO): YES